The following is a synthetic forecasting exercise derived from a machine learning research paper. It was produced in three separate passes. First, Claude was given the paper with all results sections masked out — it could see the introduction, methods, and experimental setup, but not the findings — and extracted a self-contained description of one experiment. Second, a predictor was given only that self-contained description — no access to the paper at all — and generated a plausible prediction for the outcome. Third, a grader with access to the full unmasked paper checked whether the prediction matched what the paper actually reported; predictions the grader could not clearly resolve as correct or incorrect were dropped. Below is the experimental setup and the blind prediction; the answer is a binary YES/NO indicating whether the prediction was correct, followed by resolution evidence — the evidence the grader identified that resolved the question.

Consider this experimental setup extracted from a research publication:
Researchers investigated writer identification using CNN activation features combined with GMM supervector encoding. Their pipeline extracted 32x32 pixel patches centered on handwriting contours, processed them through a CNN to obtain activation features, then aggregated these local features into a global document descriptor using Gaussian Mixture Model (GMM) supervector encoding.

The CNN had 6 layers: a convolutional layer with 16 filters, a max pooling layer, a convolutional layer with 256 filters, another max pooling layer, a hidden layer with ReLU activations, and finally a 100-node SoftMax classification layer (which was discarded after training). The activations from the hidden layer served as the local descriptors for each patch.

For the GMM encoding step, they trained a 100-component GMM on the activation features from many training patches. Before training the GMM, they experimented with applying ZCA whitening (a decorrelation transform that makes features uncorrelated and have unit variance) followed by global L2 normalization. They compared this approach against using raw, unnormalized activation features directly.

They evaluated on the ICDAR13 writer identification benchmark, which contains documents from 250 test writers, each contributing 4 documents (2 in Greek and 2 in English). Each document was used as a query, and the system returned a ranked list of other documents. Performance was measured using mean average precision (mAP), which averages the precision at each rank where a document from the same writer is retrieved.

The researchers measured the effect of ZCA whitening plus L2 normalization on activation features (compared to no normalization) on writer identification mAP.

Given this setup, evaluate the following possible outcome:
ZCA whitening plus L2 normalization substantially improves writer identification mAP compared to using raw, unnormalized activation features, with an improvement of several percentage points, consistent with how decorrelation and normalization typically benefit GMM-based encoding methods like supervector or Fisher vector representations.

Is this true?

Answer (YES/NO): NO